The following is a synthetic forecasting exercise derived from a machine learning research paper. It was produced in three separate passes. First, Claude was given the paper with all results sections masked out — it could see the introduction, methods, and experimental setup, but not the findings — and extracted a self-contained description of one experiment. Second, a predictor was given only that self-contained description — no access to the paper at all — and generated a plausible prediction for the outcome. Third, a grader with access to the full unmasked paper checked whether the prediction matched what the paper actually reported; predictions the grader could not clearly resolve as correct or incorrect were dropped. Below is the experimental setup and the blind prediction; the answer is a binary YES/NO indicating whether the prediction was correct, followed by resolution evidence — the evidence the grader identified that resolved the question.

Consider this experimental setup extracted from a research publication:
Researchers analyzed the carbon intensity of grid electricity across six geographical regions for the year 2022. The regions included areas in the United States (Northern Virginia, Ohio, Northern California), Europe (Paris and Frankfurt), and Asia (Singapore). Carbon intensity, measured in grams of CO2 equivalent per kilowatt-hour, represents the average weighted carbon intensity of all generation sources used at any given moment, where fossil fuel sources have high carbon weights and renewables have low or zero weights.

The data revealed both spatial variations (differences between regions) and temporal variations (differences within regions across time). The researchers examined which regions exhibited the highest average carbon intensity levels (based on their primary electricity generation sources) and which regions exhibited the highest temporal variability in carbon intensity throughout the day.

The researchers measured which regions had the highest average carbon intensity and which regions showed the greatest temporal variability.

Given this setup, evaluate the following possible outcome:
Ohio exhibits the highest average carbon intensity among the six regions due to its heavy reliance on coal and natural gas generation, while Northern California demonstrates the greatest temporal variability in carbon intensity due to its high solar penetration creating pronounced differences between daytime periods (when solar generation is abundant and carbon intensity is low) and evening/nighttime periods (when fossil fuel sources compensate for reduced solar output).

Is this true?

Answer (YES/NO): NO